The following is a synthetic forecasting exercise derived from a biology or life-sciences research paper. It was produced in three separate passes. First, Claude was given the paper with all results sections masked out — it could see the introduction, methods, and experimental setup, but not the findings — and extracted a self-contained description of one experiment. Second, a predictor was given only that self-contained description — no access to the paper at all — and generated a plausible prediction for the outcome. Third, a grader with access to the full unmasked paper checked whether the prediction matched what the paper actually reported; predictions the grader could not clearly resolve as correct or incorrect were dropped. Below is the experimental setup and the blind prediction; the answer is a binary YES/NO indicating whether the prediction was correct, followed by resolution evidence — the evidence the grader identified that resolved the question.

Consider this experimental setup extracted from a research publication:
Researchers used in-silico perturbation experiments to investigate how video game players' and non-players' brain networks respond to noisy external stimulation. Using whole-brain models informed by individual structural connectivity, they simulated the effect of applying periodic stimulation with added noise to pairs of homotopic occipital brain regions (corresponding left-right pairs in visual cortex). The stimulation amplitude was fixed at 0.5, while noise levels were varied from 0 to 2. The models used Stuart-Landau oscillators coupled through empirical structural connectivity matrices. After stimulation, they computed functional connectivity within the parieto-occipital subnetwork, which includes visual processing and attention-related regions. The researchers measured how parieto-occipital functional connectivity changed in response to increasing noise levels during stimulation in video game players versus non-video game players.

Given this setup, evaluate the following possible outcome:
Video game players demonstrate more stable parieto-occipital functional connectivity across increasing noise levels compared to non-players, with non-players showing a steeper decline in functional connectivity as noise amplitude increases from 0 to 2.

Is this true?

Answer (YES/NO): YES